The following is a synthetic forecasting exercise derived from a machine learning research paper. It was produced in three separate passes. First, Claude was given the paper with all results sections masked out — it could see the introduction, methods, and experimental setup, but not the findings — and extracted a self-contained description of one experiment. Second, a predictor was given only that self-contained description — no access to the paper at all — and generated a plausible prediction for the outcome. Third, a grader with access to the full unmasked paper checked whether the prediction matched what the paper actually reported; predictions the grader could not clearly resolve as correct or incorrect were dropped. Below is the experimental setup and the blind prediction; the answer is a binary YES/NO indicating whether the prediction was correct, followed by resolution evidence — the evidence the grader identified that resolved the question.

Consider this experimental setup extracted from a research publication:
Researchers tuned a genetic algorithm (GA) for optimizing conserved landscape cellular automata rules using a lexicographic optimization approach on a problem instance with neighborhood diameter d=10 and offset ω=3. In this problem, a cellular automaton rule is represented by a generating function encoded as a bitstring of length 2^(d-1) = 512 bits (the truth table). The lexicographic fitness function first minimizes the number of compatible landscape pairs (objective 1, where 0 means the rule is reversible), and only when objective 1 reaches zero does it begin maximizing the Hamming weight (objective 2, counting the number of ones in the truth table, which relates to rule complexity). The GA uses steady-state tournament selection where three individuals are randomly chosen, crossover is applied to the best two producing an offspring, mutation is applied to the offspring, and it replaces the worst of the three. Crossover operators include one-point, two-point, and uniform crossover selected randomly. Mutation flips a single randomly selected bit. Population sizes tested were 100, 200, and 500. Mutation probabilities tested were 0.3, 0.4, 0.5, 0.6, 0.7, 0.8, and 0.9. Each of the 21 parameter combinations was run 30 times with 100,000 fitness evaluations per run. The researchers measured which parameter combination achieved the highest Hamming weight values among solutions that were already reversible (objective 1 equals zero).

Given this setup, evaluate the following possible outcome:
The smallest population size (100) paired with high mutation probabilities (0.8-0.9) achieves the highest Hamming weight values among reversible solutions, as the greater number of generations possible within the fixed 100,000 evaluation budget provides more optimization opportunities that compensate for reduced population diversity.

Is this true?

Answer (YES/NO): NO